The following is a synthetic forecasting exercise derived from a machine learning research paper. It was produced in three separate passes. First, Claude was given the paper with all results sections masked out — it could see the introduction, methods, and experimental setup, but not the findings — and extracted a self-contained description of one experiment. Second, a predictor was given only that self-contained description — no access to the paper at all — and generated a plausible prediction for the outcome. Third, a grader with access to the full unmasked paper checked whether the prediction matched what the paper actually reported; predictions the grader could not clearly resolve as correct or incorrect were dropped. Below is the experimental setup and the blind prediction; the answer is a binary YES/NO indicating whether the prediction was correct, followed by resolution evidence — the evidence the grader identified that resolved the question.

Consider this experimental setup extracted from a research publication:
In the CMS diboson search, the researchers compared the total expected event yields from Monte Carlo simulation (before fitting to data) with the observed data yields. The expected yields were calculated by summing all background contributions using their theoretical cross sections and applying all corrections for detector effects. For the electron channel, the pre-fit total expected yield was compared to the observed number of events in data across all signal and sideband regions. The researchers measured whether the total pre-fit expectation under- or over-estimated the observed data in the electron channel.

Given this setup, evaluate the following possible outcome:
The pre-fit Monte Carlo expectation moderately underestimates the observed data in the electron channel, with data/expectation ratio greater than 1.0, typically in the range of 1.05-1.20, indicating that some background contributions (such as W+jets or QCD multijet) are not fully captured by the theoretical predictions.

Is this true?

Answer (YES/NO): NO